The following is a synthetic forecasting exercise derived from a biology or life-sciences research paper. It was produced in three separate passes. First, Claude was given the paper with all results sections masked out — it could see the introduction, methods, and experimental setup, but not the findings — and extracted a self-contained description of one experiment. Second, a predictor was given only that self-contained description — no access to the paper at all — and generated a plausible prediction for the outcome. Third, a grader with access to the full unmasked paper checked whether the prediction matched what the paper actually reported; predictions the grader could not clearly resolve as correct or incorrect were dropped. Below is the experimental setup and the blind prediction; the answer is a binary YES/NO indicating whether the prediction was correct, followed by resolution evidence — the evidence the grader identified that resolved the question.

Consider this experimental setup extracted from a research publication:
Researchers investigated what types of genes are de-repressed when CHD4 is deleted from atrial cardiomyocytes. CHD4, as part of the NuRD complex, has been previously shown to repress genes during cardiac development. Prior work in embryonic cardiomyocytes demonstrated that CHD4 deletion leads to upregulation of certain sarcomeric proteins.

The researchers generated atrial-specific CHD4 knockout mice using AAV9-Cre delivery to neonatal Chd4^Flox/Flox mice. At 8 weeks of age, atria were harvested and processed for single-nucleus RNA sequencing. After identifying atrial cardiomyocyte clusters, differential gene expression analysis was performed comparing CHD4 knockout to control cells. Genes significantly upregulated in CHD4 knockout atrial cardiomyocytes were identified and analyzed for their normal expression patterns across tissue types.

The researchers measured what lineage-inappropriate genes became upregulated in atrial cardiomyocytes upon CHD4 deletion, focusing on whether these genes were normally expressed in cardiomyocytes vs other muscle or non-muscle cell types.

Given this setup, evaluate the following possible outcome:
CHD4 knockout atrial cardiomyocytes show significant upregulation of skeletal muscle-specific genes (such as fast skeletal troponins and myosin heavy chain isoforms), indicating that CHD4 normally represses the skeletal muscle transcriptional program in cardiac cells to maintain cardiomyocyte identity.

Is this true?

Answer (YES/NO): YES